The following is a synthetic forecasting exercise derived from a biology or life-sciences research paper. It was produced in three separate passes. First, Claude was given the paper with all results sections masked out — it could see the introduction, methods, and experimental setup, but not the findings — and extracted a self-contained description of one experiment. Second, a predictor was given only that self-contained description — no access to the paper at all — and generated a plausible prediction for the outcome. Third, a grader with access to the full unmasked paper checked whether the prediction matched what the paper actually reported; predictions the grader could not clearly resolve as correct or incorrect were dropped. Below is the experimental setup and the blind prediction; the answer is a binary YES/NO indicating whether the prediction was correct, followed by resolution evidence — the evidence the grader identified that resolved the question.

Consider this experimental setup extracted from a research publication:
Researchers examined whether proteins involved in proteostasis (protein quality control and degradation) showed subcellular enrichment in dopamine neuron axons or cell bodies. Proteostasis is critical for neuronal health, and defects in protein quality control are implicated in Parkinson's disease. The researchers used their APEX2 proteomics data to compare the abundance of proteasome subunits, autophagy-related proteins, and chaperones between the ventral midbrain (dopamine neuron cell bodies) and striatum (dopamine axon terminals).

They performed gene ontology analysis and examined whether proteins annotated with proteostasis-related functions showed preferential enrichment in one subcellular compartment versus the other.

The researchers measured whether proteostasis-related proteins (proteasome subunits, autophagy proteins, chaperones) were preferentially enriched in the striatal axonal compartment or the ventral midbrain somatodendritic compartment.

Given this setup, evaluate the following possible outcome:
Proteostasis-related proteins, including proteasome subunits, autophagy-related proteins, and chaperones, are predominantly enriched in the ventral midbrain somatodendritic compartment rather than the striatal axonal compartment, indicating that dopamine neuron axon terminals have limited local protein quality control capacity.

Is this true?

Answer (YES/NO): NO